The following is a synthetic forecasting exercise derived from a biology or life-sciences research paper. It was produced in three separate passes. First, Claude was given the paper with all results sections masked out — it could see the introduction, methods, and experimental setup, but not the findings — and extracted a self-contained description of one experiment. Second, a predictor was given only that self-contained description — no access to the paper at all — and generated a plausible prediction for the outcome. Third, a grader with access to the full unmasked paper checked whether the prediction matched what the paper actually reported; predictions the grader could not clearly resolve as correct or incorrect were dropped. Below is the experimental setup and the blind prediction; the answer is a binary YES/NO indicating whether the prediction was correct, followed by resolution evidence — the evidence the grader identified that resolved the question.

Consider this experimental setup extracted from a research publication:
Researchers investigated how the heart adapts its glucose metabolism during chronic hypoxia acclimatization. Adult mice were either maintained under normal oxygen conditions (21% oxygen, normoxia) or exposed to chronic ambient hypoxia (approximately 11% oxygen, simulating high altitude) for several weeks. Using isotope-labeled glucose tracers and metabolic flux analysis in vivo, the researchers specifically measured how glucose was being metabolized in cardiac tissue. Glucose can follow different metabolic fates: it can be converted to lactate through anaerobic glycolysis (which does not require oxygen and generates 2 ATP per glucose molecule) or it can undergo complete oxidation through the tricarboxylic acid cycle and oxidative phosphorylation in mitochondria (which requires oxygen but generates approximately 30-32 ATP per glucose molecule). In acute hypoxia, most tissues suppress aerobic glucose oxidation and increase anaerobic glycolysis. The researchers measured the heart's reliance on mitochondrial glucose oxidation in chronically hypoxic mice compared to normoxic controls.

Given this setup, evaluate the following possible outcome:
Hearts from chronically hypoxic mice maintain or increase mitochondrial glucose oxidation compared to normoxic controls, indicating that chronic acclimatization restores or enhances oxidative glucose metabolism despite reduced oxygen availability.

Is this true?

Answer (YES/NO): YES